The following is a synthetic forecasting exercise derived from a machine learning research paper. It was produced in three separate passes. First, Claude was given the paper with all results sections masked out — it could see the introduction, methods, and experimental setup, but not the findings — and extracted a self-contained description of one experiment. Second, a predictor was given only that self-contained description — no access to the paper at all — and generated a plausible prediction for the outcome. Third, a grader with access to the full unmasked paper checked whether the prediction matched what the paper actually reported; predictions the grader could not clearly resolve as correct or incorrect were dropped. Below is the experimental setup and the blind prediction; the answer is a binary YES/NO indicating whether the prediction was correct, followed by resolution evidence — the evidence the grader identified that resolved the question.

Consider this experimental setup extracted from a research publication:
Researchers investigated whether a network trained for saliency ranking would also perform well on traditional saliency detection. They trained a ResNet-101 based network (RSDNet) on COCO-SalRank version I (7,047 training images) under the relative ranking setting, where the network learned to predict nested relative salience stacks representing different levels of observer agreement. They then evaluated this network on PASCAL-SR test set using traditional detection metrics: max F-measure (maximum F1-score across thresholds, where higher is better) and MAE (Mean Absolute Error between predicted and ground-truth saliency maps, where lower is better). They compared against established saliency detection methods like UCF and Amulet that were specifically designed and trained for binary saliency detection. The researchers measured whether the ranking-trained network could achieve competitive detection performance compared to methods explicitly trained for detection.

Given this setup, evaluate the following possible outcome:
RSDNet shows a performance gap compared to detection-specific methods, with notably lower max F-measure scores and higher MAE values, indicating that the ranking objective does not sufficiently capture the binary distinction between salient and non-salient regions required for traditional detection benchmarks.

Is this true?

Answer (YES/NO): NO